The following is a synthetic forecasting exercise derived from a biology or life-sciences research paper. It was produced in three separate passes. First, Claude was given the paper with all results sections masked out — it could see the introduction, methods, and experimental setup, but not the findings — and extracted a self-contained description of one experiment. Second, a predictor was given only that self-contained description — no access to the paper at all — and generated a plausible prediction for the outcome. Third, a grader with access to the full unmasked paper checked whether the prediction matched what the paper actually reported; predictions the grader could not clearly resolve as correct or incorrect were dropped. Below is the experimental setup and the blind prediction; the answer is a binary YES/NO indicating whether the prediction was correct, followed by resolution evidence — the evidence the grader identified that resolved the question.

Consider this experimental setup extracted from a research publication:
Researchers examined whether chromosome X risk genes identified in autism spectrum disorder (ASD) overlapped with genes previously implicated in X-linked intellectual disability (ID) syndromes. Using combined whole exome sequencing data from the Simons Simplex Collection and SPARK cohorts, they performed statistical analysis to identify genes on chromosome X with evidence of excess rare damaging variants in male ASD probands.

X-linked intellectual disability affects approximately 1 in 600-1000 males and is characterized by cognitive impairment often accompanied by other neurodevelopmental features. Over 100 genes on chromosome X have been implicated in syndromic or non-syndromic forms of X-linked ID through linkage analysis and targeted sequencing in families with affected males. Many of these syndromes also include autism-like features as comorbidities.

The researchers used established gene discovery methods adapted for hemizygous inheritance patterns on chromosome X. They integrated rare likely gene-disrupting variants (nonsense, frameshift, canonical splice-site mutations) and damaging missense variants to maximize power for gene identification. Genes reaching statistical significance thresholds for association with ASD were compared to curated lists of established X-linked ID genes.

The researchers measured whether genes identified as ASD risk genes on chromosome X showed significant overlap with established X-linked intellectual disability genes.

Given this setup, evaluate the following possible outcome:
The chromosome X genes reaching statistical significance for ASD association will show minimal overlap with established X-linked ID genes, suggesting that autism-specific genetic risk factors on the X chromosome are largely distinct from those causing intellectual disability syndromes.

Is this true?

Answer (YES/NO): YES